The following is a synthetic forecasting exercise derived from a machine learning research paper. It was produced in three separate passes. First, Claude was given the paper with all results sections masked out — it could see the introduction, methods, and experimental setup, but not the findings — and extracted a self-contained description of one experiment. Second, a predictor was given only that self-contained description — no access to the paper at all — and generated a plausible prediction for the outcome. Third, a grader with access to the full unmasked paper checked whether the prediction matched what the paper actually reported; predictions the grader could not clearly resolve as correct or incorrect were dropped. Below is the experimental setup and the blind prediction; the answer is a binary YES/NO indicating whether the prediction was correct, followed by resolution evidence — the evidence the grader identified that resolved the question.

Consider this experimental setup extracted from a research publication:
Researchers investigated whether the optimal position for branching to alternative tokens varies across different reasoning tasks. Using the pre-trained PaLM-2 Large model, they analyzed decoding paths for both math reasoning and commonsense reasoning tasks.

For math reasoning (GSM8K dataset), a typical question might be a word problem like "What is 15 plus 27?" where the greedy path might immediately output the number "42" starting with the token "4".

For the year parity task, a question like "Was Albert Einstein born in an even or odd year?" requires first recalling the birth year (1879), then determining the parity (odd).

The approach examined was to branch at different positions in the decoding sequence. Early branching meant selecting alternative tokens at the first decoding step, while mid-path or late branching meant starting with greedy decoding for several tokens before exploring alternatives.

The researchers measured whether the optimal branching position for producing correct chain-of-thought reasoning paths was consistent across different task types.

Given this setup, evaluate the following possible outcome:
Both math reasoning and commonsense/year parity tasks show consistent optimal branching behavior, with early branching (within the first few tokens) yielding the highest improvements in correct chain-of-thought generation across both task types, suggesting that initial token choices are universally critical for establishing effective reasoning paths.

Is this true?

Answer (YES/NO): NO